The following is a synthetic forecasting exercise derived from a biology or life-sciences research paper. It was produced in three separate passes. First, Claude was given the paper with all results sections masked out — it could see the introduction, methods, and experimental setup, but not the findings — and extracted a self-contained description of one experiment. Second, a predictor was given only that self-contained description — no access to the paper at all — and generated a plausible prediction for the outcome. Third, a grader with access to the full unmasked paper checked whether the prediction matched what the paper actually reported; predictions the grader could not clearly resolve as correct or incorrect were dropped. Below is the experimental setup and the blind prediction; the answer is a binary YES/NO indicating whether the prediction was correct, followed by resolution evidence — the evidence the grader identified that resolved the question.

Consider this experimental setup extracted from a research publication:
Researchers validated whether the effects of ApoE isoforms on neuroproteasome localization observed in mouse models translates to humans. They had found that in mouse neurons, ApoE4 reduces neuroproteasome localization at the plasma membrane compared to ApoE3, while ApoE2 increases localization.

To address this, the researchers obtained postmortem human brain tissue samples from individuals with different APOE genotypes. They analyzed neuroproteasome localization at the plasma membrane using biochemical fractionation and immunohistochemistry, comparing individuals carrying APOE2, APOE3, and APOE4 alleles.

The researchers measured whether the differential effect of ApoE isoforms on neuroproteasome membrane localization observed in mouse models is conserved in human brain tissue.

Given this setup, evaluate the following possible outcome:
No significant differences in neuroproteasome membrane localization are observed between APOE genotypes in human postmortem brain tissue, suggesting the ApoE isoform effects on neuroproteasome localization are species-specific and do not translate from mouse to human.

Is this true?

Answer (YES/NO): NO